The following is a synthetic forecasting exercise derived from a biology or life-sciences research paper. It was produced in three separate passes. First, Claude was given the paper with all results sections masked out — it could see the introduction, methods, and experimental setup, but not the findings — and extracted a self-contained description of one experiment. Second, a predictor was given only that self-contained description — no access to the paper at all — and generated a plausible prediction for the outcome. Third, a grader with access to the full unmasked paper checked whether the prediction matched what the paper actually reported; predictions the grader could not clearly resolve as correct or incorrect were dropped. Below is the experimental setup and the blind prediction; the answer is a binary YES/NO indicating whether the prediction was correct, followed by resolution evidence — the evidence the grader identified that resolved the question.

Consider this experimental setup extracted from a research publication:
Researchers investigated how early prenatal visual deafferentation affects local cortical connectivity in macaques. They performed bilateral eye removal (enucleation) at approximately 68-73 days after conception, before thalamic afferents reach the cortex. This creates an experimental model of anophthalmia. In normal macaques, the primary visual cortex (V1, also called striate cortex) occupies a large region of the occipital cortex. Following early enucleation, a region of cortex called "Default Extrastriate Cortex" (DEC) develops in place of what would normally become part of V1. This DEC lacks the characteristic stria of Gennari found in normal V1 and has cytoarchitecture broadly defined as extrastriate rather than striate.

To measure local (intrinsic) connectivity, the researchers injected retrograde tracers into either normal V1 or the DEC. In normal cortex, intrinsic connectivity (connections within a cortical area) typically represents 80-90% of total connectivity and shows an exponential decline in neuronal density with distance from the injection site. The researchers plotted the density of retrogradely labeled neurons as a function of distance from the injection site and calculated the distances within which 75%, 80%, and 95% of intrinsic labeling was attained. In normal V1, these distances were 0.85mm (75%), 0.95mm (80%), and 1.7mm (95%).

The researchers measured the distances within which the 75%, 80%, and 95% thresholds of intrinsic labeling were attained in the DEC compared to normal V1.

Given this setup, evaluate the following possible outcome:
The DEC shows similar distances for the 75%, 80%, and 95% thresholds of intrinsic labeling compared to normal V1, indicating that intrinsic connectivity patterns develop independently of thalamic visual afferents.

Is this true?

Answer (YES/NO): NO